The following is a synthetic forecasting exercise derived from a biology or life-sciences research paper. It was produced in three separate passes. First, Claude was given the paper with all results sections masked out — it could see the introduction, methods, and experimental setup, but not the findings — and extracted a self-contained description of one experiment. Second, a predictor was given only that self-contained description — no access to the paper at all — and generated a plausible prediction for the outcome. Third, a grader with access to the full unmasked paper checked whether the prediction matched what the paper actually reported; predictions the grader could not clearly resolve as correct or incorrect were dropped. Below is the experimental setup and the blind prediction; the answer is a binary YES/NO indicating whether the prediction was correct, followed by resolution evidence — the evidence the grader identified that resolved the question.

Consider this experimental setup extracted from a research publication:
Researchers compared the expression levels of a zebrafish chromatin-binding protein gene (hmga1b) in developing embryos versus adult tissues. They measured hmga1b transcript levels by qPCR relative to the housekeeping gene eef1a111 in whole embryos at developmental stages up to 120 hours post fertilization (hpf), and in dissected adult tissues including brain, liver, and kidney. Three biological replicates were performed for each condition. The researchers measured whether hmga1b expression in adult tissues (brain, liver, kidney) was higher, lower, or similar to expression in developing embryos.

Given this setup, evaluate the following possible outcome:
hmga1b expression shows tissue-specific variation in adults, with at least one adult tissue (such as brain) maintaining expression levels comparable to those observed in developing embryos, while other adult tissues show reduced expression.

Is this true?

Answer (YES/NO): NO